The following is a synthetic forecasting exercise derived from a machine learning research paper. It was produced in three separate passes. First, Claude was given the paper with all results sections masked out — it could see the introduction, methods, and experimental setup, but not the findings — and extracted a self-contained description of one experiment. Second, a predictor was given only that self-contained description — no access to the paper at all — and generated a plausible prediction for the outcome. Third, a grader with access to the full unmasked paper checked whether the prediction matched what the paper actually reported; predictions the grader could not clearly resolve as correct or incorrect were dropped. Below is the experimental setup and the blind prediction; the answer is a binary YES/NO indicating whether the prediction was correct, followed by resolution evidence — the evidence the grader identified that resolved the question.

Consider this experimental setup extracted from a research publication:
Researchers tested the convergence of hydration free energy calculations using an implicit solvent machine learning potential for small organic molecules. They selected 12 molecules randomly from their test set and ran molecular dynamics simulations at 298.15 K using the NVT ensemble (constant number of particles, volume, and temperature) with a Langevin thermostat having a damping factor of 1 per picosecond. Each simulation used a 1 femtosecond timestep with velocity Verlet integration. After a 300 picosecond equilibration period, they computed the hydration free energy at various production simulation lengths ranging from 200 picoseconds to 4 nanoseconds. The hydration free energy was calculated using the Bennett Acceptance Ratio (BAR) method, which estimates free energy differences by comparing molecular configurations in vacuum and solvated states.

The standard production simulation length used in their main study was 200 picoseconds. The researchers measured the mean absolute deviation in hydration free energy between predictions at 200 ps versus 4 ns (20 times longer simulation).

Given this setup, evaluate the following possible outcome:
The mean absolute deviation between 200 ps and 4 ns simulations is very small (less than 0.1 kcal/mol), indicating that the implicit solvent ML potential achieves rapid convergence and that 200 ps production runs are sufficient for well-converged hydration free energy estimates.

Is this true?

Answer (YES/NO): YES